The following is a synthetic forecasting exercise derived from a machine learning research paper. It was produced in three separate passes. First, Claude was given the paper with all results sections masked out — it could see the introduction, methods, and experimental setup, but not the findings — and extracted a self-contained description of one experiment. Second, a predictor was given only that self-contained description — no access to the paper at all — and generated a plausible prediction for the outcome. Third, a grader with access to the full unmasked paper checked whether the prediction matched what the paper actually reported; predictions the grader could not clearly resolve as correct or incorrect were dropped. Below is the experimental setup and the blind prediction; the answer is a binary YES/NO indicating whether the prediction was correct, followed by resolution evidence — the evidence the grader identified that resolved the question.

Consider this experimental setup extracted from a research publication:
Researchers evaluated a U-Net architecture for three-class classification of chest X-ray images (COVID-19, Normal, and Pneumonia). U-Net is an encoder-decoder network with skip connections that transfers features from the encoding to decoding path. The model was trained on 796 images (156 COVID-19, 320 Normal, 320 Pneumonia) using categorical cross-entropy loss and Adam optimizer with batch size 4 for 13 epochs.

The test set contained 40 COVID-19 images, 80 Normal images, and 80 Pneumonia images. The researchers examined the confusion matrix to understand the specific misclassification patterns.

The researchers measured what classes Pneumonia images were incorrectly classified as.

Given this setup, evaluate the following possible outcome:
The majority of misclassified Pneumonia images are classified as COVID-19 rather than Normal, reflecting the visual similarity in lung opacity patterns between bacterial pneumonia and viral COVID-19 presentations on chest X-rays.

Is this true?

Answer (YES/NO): NO